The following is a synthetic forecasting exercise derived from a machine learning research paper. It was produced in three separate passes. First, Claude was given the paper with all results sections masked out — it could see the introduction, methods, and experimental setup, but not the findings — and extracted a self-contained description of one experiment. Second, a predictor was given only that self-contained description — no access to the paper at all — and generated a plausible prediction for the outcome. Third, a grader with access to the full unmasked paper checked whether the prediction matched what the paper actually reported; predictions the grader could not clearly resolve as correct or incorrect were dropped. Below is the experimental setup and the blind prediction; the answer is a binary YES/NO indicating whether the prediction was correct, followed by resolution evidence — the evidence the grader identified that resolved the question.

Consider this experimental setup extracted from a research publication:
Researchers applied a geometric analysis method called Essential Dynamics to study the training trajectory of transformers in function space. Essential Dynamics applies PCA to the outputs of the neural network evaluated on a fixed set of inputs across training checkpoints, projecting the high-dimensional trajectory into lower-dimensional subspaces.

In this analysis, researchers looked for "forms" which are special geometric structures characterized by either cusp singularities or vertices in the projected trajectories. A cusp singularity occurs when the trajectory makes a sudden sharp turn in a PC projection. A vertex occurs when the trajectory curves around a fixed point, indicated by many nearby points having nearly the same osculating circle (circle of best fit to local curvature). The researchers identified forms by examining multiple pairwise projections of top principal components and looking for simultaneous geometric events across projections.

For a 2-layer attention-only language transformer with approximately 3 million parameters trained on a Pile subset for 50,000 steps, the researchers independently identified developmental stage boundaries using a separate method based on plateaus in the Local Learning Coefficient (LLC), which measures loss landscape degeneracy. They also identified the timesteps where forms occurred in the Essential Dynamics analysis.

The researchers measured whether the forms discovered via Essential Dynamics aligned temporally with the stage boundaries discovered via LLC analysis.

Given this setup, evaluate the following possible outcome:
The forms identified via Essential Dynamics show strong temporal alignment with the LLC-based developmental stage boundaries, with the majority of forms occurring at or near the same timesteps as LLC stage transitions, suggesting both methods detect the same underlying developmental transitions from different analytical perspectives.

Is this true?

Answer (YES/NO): YES